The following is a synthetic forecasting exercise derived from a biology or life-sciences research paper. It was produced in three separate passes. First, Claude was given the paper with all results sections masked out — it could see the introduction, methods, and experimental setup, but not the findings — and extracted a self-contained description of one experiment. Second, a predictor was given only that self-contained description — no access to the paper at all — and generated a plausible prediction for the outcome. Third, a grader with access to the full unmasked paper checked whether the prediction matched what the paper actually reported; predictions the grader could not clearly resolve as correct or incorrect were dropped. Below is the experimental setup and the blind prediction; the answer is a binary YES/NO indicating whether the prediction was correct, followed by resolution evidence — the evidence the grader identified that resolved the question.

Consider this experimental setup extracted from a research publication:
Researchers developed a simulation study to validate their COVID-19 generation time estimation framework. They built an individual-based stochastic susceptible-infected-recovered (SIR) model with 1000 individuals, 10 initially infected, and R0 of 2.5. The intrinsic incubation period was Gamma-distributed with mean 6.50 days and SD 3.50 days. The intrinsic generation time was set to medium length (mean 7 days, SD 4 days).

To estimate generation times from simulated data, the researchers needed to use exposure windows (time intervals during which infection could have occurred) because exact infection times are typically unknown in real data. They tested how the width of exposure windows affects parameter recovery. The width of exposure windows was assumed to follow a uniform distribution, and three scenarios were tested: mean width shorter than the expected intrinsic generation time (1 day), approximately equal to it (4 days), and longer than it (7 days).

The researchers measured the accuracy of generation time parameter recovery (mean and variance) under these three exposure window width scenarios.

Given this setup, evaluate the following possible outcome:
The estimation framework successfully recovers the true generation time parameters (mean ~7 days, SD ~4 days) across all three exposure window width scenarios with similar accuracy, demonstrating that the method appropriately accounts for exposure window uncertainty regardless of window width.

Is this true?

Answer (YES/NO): NO